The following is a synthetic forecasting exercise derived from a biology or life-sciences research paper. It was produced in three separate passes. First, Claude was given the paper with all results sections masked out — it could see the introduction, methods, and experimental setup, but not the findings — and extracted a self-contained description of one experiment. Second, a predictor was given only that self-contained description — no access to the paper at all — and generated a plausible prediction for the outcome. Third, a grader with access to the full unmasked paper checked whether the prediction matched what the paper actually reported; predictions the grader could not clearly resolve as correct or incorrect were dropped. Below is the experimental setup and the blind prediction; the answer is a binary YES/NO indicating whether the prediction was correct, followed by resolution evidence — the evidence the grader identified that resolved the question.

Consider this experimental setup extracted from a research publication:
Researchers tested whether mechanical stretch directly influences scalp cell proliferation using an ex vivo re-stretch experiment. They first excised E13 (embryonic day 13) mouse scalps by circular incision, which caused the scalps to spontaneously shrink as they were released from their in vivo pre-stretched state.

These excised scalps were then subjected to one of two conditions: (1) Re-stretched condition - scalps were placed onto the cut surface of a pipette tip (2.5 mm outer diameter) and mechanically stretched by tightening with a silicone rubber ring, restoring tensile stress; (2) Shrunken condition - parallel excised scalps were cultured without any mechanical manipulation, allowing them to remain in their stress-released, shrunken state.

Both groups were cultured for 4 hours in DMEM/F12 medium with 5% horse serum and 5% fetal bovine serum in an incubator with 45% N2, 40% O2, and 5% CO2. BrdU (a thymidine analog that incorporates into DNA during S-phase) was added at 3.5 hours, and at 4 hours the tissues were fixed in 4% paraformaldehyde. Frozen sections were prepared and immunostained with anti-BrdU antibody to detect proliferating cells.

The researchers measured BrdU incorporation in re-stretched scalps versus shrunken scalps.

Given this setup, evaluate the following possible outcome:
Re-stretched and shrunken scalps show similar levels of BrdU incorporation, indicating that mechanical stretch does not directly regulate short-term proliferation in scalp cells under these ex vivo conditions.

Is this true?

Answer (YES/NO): NO